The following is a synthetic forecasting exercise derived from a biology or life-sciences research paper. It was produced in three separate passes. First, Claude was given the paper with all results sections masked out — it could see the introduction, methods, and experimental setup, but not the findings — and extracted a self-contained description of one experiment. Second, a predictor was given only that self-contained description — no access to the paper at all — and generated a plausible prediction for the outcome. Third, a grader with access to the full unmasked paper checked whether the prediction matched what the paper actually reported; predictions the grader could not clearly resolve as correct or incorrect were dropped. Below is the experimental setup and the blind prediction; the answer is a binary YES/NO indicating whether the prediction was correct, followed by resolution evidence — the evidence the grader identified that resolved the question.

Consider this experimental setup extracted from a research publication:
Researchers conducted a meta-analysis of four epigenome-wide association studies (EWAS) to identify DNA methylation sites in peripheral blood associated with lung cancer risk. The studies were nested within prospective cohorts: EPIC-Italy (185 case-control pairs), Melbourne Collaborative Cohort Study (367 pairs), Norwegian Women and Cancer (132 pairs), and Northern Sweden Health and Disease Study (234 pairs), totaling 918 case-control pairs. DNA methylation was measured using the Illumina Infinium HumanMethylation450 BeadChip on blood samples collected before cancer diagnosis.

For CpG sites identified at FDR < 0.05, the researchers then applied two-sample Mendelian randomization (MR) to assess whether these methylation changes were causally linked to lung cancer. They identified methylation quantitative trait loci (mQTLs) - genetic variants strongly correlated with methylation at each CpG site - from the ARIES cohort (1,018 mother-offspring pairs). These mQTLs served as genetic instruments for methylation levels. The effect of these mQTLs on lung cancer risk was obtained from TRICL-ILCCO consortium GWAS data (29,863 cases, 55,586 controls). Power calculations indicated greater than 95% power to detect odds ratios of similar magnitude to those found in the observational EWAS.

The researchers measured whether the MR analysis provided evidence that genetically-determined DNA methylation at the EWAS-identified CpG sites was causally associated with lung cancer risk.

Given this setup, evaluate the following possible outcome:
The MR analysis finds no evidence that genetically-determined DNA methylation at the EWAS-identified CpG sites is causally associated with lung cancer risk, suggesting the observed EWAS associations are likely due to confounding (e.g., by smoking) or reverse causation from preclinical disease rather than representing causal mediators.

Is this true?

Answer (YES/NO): YES